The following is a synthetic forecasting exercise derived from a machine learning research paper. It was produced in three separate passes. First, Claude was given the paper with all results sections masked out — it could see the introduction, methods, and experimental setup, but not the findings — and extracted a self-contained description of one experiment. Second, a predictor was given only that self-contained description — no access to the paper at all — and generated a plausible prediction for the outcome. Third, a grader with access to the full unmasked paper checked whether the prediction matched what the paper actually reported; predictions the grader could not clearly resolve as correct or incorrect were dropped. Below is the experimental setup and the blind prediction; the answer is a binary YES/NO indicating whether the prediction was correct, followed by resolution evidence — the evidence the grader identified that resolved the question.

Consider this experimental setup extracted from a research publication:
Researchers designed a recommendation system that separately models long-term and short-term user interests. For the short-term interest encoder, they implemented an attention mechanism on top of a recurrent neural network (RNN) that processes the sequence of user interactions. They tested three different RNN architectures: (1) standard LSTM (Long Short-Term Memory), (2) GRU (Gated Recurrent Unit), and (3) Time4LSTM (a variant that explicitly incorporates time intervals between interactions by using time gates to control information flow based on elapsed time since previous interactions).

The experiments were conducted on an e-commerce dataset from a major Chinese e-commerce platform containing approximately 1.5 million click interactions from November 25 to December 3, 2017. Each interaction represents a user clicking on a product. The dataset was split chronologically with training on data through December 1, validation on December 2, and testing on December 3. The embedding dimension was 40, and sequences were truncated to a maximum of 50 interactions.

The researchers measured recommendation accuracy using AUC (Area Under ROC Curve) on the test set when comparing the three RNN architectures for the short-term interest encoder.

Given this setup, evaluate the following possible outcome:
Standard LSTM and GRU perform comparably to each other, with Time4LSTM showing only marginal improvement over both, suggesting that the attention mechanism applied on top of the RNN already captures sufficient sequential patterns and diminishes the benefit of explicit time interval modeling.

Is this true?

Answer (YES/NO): NO